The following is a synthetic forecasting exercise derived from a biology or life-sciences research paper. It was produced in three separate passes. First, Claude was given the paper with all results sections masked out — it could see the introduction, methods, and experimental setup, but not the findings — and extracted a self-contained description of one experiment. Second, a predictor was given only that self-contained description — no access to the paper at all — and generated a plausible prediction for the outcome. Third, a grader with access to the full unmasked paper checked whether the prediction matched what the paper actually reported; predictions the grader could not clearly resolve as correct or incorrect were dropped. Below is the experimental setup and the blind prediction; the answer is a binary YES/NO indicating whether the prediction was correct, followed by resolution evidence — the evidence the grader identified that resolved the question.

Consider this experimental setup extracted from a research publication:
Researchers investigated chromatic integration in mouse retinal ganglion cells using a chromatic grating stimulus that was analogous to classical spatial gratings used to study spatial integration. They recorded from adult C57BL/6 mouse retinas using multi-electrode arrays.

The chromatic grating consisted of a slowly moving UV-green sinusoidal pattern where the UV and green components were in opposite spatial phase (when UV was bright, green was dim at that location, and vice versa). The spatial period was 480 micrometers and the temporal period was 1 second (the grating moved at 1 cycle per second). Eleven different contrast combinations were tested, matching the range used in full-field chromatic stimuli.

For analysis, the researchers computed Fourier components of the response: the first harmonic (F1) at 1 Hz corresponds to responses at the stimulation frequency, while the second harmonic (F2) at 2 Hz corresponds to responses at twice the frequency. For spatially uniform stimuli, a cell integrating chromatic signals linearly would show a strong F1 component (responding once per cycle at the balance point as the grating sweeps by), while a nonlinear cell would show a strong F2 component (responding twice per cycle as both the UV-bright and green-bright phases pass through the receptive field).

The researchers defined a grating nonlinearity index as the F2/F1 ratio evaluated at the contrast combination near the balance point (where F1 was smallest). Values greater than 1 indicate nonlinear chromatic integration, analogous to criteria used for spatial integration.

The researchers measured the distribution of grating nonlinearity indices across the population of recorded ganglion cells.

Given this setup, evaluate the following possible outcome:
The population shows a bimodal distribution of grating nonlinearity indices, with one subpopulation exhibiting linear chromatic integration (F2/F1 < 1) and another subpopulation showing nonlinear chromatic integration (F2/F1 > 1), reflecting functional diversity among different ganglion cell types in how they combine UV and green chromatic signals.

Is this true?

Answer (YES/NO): NO